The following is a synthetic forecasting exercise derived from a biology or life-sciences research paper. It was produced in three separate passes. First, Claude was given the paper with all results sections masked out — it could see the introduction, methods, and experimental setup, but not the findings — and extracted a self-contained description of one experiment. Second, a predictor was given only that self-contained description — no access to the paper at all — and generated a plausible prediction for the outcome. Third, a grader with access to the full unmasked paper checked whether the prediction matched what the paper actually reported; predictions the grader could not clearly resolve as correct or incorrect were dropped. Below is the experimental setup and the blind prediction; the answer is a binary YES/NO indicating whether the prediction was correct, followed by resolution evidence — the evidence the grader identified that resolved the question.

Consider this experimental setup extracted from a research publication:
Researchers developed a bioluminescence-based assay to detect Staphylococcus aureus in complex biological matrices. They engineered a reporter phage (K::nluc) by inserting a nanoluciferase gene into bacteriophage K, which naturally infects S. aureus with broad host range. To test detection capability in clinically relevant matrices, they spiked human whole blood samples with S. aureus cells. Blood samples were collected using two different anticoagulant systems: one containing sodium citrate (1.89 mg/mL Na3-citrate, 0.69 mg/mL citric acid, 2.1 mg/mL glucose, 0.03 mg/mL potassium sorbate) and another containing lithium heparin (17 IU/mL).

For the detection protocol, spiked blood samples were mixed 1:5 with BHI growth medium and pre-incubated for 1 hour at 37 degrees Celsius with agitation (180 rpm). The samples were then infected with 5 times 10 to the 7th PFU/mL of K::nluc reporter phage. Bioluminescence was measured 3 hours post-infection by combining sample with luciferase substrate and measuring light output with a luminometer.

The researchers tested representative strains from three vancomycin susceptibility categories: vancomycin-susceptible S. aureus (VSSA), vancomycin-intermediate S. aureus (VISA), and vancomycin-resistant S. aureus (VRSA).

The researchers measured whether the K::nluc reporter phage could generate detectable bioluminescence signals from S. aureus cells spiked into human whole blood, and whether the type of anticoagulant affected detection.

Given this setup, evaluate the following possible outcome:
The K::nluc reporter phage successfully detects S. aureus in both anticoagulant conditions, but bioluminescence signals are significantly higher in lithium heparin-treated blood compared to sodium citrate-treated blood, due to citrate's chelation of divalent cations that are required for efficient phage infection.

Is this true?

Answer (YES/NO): NO